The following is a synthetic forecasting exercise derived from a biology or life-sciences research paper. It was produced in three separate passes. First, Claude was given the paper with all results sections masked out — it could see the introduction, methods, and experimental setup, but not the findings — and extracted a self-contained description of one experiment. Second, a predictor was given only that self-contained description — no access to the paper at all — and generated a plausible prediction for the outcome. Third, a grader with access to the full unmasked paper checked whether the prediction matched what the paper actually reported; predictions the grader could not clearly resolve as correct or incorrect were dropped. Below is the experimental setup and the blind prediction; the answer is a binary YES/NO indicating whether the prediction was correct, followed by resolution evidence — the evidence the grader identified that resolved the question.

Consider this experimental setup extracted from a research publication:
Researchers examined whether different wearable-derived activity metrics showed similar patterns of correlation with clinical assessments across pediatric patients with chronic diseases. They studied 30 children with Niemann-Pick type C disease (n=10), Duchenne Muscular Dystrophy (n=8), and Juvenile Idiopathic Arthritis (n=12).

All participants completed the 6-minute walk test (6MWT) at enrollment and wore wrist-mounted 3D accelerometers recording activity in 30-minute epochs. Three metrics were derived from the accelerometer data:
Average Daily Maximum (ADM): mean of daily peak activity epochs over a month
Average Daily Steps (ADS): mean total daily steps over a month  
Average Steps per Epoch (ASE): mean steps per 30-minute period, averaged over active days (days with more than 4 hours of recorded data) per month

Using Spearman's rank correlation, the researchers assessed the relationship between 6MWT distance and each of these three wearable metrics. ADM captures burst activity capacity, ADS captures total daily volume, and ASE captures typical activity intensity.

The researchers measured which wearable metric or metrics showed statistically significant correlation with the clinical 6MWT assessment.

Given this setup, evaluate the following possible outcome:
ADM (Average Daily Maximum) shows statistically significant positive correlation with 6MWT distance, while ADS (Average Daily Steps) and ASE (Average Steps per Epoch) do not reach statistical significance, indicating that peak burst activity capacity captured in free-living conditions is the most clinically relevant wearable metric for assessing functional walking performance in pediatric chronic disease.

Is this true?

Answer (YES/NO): NO